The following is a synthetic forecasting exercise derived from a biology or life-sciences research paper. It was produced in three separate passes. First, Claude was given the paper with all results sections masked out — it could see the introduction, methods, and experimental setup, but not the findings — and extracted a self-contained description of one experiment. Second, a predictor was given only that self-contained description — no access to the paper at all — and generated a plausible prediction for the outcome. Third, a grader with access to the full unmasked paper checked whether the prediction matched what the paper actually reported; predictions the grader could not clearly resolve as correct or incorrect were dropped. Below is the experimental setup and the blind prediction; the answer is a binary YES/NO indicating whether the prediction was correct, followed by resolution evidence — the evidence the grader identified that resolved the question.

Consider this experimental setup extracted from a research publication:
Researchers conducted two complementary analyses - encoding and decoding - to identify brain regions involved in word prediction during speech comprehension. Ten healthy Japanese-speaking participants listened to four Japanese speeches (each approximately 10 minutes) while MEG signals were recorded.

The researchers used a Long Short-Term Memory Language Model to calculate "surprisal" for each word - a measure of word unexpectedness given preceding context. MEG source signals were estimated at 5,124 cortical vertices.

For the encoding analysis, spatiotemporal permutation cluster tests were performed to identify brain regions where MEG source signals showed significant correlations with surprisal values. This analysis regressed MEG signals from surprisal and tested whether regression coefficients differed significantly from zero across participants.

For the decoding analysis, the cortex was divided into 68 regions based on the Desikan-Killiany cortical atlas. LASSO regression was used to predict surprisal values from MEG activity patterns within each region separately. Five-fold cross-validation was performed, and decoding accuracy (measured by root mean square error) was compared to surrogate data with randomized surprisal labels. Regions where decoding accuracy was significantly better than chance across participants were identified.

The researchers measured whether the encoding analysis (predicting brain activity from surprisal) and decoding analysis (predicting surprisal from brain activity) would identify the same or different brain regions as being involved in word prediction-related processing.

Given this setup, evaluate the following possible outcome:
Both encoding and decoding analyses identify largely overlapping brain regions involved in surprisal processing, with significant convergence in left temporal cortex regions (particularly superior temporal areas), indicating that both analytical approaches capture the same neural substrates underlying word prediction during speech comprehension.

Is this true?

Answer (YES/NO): NO